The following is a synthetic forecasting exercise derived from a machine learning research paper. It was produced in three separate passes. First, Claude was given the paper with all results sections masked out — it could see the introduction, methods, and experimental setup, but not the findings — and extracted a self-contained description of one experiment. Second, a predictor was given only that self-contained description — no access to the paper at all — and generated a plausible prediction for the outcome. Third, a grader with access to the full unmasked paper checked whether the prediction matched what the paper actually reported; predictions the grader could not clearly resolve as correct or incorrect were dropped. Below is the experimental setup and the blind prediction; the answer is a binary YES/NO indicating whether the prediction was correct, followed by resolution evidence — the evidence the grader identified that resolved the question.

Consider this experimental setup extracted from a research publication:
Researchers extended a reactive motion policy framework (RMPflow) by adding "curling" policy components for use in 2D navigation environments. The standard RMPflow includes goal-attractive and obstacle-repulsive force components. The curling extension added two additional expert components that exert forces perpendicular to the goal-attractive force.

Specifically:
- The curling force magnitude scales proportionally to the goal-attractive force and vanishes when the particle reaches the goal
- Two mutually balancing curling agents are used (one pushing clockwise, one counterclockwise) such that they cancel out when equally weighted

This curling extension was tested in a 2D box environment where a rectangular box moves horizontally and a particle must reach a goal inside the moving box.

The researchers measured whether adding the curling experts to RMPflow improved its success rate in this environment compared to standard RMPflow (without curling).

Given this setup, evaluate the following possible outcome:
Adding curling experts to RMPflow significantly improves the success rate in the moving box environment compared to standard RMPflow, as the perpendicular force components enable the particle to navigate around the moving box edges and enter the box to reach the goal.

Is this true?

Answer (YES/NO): NO